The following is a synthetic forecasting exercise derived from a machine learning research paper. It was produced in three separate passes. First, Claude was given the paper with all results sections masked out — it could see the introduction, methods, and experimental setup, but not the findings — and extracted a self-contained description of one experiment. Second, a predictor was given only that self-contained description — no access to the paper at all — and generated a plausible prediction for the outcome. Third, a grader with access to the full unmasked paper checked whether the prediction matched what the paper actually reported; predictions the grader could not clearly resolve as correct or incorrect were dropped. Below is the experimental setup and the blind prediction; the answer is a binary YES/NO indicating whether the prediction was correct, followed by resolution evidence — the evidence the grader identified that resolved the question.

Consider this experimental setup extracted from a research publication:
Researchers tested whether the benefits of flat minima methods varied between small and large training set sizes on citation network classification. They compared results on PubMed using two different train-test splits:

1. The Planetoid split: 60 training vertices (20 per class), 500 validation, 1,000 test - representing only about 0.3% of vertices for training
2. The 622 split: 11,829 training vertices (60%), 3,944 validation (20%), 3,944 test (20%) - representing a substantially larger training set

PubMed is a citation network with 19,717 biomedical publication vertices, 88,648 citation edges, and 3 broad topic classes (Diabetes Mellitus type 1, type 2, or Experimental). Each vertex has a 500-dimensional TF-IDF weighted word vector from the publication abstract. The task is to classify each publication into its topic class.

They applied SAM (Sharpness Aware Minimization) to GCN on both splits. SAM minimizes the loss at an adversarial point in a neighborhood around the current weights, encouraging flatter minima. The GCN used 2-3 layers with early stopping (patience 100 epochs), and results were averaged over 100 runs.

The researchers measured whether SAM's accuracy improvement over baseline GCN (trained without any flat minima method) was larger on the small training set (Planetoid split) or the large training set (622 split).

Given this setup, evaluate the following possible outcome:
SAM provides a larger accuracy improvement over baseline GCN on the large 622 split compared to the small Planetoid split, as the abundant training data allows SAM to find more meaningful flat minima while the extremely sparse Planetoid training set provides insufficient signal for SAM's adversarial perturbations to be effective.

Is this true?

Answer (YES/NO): NO